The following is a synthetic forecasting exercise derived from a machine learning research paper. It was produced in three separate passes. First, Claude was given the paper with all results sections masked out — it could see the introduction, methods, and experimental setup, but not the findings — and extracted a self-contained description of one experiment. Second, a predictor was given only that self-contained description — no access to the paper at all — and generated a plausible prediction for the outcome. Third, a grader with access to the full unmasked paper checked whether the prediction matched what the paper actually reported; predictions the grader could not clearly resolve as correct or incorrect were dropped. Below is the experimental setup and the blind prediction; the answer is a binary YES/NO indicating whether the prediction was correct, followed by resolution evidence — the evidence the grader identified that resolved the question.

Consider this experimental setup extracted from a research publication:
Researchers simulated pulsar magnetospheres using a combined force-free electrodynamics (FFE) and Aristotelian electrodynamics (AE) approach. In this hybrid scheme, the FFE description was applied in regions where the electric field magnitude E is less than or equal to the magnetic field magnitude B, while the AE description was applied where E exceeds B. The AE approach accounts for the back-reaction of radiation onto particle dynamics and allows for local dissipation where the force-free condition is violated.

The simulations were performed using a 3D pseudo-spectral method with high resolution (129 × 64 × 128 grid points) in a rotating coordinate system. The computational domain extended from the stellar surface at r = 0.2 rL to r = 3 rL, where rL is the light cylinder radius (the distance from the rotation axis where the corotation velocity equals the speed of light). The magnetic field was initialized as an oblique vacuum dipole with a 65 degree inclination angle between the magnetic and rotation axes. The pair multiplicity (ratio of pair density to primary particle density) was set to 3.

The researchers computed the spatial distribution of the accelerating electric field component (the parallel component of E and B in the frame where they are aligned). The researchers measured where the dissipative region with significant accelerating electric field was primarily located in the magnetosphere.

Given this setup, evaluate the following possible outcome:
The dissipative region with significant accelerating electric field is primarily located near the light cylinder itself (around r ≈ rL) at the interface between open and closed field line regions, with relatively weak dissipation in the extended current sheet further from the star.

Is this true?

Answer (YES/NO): NO